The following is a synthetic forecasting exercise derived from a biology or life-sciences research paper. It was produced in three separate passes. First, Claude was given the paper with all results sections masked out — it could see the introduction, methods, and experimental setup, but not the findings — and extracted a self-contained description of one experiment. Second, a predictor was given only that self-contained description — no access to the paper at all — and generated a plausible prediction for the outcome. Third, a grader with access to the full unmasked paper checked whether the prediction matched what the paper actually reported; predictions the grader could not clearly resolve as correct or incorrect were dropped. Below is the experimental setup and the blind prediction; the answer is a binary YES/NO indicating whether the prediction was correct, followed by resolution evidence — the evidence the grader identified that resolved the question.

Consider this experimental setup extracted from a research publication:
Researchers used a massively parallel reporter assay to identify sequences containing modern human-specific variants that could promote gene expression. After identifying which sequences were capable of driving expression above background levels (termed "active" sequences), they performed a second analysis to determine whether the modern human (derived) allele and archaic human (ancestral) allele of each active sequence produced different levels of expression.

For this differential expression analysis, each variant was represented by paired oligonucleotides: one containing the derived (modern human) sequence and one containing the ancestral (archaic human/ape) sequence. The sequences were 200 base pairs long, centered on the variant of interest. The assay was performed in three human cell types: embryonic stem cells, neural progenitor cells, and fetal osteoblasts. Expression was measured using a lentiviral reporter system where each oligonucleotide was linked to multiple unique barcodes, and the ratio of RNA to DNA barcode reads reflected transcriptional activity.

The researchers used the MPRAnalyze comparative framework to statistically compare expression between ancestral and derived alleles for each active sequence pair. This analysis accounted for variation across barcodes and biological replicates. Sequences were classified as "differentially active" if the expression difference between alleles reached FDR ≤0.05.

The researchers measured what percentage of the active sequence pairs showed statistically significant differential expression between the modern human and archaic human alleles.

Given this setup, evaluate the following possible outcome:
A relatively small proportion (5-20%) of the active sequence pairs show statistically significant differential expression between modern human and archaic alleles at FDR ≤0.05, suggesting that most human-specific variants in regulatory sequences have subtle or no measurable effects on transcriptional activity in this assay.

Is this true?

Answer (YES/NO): NO